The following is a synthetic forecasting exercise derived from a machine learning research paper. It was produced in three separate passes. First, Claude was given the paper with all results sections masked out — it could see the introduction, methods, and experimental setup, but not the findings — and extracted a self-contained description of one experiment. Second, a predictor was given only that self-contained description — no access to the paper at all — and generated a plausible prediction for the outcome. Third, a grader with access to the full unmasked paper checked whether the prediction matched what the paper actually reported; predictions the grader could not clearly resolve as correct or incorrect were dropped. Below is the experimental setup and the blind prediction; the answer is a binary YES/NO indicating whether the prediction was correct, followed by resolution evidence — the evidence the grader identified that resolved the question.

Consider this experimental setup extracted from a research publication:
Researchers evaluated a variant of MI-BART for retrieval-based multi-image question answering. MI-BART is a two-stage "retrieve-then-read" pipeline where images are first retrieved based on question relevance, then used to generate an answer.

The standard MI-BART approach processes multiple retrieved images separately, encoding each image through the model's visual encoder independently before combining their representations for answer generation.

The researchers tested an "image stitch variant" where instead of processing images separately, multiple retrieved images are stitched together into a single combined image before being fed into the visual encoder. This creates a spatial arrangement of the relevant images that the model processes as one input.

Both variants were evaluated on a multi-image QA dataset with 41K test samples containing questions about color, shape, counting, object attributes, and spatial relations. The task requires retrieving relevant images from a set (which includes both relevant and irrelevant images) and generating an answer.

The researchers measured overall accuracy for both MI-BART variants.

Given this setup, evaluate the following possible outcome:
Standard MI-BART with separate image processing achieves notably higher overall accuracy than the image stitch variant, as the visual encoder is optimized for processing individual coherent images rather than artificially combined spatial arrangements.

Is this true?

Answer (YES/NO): YES